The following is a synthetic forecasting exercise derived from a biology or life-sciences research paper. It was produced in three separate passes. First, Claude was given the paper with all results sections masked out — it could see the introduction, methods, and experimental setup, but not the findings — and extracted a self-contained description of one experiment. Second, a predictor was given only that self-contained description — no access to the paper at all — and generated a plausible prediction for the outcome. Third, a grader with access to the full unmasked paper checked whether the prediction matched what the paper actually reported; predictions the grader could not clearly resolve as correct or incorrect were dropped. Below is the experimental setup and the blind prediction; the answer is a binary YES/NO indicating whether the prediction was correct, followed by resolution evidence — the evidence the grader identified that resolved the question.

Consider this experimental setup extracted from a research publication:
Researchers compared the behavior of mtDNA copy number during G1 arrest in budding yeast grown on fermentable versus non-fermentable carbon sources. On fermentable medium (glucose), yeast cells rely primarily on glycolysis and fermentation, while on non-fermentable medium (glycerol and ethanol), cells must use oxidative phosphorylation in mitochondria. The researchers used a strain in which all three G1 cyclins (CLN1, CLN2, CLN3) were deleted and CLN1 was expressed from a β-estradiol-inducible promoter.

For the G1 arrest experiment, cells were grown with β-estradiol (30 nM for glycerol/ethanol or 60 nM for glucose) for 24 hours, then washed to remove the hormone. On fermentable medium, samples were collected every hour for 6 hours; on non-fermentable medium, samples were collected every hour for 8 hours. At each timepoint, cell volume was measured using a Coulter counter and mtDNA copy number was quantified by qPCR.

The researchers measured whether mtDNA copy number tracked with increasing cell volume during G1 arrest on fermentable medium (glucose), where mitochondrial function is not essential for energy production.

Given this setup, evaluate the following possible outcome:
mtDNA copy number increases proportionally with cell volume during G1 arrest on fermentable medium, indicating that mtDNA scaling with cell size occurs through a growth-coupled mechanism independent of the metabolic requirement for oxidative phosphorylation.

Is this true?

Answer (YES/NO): YES